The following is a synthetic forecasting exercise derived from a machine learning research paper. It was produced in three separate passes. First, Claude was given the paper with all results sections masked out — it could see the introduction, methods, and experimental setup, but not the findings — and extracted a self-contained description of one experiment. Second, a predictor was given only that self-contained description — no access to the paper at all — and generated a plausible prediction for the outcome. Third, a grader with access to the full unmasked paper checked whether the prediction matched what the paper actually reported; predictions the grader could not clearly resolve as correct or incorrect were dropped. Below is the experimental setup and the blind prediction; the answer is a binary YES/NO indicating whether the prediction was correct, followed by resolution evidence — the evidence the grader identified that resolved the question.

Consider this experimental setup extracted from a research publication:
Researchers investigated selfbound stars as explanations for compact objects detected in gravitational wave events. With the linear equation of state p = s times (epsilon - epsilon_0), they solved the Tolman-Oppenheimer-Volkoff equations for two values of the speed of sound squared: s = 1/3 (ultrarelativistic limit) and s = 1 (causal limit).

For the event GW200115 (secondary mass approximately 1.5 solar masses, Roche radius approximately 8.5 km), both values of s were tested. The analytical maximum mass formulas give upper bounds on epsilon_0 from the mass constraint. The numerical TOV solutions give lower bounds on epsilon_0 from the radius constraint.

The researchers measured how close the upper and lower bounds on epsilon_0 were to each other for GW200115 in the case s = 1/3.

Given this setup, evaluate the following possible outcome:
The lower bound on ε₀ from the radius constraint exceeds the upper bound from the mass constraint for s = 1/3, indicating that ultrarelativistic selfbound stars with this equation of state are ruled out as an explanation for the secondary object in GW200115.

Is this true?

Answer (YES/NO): NO